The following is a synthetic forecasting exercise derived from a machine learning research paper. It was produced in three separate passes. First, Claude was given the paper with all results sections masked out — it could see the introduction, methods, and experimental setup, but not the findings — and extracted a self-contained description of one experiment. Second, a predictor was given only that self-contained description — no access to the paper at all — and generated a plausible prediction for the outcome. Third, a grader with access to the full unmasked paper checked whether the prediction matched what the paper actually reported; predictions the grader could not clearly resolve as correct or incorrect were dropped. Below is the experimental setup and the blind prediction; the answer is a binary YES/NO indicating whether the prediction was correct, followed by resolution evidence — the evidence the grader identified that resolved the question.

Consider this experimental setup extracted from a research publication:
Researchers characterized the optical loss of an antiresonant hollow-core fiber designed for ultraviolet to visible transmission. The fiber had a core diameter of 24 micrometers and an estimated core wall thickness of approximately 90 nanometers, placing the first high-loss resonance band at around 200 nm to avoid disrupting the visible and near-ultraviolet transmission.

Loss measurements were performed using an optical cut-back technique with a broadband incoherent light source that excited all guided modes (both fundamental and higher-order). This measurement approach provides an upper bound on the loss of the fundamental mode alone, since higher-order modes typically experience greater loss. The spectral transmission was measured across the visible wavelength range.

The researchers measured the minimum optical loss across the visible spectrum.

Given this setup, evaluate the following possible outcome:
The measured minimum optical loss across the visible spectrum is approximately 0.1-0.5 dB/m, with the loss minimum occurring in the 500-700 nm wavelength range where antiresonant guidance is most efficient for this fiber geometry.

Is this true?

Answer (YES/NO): NO